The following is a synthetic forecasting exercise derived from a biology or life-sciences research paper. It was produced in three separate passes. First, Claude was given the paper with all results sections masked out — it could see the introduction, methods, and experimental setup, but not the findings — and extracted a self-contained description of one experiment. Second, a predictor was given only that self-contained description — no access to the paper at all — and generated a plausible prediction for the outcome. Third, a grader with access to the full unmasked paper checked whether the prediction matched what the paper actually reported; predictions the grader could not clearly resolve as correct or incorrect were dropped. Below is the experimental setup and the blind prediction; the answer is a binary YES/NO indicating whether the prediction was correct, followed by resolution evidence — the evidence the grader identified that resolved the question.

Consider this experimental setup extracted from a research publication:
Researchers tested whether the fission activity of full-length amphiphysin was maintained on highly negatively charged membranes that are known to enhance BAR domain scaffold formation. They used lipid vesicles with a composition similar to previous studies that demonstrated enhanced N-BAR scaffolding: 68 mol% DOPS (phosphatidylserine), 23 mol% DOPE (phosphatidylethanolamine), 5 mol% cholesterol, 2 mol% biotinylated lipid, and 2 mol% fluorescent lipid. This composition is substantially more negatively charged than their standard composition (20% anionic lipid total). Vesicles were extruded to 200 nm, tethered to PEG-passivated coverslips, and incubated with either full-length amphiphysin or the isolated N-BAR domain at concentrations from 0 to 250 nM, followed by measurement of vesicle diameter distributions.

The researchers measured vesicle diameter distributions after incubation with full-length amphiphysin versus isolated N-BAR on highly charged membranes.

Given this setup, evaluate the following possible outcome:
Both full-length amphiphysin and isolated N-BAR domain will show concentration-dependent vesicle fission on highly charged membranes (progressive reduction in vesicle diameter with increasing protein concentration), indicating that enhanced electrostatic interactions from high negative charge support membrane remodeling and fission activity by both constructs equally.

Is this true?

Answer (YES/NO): NO